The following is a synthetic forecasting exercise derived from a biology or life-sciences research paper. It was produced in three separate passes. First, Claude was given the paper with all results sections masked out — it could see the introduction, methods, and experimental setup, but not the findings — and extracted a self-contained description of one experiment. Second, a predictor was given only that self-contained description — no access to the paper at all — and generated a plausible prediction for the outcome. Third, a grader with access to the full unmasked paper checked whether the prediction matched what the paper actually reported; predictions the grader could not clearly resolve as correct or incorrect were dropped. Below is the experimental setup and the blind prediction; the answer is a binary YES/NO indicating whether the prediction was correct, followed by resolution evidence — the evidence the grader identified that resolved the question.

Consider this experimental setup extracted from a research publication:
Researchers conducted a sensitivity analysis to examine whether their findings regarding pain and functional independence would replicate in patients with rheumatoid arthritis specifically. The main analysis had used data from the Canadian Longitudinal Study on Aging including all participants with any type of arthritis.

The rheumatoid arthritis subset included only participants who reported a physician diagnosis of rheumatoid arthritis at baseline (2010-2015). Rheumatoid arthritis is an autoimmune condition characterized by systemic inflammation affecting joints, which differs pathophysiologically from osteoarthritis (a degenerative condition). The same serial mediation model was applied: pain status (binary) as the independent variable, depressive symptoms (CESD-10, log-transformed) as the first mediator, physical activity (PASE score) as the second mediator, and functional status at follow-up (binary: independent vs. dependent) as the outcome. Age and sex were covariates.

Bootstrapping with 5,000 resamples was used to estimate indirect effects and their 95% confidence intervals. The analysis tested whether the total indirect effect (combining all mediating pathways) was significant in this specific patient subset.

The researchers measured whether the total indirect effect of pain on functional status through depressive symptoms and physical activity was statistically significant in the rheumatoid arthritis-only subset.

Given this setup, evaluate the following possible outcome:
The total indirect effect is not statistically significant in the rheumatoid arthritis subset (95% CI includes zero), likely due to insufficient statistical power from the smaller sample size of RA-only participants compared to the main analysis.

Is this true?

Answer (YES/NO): NO